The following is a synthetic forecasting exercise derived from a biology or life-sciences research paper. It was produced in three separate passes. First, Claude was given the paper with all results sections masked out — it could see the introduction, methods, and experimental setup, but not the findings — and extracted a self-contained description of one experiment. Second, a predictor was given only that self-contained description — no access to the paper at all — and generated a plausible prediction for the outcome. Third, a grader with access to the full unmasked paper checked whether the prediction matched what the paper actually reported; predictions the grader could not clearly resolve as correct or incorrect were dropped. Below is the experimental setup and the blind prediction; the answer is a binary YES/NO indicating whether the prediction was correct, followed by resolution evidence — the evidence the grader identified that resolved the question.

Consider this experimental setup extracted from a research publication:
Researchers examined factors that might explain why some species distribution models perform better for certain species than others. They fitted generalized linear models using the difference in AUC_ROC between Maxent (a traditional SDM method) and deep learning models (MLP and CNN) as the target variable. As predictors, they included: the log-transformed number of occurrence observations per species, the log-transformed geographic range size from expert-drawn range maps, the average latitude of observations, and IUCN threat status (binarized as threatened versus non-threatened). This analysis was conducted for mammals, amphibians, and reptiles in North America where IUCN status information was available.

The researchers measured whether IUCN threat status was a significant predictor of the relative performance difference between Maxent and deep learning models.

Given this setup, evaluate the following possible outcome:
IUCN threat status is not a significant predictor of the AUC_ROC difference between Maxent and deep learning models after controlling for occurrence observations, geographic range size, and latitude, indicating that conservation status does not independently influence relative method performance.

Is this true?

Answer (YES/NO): NO